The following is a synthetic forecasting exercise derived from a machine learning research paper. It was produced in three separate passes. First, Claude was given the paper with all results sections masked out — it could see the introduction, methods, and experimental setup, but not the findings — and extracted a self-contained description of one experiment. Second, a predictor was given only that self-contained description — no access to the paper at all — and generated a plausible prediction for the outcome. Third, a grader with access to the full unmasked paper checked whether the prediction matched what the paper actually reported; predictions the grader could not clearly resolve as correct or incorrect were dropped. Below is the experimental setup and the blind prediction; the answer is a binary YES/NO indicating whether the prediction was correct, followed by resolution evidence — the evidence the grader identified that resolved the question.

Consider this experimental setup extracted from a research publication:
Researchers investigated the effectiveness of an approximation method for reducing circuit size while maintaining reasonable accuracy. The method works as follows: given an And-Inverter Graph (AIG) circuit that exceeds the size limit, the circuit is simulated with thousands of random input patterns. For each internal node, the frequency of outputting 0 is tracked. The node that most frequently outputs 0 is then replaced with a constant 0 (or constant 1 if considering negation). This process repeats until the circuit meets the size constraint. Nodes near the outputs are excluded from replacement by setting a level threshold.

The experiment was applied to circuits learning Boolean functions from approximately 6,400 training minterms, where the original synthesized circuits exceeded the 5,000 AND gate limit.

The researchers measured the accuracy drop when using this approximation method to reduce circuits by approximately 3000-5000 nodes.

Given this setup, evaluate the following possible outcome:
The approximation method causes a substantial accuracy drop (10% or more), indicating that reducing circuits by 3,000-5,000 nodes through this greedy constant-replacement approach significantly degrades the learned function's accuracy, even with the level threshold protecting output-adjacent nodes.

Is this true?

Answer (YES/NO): NO